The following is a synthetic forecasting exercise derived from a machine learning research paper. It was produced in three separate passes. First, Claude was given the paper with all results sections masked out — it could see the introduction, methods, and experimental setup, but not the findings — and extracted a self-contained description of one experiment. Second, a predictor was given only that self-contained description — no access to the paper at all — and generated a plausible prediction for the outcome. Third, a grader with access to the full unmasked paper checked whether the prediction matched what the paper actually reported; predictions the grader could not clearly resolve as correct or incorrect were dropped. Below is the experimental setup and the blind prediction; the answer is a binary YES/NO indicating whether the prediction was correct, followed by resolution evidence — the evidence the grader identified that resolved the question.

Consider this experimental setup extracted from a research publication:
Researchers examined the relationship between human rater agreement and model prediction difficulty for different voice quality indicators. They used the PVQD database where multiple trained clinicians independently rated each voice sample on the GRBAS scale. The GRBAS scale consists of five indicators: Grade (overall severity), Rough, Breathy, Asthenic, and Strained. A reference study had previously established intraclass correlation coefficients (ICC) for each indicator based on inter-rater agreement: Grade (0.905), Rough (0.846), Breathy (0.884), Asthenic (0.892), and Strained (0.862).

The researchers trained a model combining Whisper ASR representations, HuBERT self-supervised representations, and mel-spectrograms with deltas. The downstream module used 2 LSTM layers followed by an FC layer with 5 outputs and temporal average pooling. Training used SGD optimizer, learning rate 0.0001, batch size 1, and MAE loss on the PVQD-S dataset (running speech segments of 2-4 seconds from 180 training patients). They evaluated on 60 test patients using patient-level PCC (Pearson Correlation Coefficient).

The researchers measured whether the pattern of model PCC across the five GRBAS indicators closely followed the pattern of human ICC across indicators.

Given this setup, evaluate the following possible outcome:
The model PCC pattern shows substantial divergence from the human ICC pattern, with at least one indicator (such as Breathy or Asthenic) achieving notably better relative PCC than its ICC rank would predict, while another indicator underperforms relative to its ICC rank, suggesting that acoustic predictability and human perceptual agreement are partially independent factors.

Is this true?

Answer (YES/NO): YES